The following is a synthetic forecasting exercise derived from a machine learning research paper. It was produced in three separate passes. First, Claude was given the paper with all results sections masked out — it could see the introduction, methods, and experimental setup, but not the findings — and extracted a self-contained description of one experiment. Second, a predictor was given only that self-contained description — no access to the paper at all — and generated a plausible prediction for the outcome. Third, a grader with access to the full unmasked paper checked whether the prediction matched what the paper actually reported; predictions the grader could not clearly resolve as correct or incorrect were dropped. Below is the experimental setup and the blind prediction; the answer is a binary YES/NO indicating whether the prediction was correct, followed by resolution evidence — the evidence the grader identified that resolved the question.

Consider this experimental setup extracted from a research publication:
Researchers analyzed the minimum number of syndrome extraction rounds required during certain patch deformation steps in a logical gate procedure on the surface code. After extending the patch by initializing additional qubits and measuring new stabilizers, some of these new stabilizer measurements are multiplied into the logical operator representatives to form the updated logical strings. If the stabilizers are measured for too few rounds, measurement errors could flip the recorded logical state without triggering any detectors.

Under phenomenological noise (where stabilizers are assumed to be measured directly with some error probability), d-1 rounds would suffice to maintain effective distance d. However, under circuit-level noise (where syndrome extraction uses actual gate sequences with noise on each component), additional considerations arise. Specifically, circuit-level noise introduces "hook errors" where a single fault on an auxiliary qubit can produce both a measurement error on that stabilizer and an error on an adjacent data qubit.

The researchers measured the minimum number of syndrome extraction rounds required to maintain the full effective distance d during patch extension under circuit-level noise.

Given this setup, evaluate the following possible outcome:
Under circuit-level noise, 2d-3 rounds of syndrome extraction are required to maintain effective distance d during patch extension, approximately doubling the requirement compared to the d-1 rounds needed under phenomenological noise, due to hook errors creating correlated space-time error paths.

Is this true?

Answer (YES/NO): NO